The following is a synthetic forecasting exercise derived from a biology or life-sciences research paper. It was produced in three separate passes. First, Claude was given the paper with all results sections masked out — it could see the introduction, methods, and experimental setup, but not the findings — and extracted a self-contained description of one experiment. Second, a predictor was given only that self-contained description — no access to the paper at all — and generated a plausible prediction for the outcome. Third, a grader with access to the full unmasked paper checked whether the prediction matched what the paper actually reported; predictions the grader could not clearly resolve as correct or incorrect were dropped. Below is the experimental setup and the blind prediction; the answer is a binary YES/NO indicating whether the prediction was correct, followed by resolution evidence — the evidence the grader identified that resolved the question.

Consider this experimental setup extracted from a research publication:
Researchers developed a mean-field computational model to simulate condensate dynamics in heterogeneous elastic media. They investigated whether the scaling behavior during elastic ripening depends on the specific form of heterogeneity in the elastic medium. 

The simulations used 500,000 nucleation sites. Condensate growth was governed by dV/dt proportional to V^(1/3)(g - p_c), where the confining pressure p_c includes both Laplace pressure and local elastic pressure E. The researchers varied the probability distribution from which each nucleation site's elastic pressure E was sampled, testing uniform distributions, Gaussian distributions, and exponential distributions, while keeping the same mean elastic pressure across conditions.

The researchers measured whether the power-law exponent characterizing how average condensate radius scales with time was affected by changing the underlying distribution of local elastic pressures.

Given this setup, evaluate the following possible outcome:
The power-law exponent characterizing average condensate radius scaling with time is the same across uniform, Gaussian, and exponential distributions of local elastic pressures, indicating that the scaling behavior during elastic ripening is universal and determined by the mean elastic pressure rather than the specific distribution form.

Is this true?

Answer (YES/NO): YES